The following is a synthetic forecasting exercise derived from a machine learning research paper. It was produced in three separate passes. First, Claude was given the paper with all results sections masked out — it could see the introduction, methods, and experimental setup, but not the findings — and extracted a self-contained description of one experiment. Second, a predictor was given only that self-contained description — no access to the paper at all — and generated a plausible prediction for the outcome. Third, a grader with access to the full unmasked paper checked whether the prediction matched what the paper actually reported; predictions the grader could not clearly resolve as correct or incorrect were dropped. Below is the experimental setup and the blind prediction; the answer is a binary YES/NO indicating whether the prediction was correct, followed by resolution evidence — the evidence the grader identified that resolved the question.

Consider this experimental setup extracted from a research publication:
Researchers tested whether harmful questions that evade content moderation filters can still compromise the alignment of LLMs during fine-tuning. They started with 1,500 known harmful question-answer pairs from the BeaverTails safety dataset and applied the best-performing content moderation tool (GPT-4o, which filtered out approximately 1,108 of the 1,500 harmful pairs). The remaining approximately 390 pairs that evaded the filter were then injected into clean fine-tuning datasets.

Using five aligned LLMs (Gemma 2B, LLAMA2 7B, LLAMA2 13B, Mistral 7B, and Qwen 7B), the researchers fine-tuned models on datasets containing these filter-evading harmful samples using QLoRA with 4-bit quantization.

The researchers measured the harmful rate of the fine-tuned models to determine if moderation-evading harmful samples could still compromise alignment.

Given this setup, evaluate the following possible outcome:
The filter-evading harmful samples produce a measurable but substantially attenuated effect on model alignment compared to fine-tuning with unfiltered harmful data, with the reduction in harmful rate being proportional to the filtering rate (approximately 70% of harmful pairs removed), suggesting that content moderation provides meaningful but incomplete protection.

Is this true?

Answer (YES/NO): NO